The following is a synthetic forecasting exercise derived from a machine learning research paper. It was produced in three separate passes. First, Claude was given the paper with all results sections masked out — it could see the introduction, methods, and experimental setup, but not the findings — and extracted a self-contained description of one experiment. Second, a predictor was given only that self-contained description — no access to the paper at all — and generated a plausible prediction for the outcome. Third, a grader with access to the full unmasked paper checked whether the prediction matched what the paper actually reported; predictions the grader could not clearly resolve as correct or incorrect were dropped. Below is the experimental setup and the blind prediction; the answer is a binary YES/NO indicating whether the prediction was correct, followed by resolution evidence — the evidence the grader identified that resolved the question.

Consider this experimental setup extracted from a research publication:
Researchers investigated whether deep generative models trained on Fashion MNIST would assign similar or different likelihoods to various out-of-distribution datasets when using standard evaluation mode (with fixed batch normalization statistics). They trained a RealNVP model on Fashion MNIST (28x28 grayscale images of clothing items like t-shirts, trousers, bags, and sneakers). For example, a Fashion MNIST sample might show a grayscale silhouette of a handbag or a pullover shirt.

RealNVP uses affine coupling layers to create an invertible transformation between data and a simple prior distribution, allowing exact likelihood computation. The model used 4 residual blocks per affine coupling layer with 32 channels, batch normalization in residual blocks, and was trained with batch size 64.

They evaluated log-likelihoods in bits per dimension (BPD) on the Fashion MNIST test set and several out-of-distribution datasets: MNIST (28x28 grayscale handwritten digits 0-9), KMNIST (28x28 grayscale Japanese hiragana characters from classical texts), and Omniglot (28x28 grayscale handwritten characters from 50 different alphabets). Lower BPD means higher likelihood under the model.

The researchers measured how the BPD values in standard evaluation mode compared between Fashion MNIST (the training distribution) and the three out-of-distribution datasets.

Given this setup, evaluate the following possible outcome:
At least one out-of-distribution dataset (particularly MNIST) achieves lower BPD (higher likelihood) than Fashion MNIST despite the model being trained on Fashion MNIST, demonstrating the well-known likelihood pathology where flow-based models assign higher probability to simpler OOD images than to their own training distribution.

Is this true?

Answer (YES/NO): YES